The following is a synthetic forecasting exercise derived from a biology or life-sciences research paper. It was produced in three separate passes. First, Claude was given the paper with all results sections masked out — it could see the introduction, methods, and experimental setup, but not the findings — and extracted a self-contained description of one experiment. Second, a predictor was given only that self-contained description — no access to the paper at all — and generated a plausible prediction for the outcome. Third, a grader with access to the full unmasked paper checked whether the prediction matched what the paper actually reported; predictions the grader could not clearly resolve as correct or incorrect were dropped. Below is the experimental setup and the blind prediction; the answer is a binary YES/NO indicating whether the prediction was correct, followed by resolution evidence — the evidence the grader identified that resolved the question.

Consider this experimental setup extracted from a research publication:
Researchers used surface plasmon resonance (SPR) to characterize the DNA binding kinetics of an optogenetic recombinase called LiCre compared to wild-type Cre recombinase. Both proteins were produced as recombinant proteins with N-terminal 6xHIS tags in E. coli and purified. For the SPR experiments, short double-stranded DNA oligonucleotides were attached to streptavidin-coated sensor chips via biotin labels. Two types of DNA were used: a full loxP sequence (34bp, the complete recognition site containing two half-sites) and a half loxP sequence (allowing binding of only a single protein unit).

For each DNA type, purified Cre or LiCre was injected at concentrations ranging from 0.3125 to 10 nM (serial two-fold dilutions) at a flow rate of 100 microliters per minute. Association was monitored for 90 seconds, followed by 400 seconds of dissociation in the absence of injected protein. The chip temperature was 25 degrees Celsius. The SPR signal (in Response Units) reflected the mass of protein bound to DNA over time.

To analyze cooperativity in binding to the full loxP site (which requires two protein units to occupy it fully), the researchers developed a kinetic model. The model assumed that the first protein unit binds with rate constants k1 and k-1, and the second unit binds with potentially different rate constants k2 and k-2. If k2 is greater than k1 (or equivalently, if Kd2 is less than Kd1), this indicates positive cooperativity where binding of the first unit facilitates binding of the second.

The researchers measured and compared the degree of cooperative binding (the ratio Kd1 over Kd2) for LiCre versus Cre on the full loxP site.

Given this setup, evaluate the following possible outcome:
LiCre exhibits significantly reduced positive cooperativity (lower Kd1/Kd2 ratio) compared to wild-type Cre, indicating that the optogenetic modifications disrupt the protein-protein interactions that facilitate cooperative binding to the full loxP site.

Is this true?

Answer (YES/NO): YES